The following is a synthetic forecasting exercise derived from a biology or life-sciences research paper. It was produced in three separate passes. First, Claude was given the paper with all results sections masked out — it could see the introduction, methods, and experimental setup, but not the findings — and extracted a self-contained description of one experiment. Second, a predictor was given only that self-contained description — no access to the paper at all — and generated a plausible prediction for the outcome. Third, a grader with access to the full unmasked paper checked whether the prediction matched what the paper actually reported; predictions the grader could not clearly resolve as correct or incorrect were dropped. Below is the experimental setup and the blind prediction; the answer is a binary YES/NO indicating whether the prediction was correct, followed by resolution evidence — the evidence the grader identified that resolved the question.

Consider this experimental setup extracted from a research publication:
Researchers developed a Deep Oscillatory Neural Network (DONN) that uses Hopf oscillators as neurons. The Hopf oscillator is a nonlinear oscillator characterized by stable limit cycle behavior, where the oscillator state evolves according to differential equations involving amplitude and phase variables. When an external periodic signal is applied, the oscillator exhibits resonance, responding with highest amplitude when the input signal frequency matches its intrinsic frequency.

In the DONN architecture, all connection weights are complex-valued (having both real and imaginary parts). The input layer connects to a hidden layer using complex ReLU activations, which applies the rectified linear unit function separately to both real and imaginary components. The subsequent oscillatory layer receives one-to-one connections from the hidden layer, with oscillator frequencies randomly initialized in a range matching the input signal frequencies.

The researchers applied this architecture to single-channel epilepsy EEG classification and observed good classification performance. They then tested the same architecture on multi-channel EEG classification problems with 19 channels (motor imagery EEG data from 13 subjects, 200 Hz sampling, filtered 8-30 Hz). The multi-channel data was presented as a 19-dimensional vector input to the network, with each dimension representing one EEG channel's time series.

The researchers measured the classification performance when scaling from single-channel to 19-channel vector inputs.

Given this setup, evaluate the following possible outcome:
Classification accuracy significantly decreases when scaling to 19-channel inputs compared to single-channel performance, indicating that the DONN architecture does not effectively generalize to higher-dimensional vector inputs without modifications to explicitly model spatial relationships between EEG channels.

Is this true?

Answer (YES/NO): YES